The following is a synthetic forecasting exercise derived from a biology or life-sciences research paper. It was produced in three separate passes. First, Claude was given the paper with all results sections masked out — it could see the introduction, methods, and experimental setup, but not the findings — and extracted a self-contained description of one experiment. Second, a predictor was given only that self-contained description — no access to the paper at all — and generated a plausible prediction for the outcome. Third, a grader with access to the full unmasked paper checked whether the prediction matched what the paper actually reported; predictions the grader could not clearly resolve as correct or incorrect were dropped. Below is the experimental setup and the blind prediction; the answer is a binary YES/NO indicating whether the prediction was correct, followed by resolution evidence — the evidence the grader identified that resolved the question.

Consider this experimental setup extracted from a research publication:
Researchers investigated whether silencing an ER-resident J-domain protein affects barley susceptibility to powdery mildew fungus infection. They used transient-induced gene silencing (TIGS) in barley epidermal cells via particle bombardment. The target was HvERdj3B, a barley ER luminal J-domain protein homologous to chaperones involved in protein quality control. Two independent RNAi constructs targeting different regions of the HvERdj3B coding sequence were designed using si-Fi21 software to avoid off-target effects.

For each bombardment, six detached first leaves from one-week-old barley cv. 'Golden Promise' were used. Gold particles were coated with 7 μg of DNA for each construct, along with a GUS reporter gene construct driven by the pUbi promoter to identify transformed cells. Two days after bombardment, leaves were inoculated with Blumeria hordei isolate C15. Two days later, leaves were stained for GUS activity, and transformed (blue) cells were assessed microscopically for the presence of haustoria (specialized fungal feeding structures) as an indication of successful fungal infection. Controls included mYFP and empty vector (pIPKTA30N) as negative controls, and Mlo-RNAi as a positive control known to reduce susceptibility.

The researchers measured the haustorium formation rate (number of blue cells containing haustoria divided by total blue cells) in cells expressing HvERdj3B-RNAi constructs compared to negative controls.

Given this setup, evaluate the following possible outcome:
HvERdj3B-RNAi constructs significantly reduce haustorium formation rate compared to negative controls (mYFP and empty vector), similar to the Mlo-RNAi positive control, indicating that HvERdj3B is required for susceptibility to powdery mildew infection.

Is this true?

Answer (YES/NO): NO